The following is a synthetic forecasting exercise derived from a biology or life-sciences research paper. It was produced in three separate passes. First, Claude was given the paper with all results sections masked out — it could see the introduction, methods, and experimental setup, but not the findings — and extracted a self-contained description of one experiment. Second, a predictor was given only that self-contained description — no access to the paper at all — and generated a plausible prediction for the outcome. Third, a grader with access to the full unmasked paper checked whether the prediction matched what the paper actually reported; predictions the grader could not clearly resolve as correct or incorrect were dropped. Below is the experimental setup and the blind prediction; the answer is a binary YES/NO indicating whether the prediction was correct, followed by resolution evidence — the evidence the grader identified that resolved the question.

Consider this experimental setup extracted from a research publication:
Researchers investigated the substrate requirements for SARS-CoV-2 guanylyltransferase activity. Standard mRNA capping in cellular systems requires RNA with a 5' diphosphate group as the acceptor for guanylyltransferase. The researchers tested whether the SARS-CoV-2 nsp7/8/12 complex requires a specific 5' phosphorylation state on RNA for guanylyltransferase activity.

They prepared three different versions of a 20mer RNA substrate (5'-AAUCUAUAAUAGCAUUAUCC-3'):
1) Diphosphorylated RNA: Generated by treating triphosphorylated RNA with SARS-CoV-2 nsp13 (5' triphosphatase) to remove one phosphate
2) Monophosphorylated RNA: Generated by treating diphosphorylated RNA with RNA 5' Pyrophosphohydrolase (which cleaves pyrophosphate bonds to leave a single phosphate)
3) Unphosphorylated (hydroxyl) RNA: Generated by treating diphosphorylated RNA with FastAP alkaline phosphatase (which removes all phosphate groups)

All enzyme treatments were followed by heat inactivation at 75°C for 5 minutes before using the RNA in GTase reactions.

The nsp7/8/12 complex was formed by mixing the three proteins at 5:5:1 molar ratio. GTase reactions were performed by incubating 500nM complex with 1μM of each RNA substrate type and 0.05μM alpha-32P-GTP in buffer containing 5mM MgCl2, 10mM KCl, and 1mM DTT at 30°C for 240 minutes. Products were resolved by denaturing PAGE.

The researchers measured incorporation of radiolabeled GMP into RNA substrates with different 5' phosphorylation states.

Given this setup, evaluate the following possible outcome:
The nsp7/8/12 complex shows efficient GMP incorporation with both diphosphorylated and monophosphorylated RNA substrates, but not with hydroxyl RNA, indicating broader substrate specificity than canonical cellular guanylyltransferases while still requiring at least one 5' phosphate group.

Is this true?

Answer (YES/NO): NO